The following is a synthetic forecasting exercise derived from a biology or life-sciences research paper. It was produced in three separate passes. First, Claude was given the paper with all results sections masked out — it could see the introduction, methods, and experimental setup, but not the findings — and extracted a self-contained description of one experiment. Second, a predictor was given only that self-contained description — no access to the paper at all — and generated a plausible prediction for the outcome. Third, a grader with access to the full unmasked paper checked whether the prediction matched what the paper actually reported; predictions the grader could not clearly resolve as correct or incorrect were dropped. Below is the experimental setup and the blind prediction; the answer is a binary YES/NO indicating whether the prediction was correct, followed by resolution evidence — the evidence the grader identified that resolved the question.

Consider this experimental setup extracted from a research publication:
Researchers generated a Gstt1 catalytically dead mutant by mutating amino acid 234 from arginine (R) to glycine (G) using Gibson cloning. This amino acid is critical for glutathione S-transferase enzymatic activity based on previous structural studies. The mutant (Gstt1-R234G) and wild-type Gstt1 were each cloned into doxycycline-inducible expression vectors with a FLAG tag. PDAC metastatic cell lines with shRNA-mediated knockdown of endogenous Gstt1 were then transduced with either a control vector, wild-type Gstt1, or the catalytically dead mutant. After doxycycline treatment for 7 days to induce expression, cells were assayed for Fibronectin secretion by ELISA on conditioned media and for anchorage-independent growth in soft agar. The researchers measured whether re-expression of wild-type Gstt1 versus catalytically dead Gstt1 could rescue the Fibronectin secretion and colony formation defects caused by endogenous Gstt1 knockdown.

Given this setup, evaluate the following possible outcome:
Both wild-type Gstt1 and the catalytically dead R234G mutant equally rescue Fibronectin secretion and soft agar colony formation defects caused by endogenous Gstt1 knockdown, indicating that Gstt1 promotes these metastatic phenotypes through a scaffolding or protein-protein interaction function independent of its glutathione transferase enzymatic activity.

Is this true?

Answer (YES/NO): NO